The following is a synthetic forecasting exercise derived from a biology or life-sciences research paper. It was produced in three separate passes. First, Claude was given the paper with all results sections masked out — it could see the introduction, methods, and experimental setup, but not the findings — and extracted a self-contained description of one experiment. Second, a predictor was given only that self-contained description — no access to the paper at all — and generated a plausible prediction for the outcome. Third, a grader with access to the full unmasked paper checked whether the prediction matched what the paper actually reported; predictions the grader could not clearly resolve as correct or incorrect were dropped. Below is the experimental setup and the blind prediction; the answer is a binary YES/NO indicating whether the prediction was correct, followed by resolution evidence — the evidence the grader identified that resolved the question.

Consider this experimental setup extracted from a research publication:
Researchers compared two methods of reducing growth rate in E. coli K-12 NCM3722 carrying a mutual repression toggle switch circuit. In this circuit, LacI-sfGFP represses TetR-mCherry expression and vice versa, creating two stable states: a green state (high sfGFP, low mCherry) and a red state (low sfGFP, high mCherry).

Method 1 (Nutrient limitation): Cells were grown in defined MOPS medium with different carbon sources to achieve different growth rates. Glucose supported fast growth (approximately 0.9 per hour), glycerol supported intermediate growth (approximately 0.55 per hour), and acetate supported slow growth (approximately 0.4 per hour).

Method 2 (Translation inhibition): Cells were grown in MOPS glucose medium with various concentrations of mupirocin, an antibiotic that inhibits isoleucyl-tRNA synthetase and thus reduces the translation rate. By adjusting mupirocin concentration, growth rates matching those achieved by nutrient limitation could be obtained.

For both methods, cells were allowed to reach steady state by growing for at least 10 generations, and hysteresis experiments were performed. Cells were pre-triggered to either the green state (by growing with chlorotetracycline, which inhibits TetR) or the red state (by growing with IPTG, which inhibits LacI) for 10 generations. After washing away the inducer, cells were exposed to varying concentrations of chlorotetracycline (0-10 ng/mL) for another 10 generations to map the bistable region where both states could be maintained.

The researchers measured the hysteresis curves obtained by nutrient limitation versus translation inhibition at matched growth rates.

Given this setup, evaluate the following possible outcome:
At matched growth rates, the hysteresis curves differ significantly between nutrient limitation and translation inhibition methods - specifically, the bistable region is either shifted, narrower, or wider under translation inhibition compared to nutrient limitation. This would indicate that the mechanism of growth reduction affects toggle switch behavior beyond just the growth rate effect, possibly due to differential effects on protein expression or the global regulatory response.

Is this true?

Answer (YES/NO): NO